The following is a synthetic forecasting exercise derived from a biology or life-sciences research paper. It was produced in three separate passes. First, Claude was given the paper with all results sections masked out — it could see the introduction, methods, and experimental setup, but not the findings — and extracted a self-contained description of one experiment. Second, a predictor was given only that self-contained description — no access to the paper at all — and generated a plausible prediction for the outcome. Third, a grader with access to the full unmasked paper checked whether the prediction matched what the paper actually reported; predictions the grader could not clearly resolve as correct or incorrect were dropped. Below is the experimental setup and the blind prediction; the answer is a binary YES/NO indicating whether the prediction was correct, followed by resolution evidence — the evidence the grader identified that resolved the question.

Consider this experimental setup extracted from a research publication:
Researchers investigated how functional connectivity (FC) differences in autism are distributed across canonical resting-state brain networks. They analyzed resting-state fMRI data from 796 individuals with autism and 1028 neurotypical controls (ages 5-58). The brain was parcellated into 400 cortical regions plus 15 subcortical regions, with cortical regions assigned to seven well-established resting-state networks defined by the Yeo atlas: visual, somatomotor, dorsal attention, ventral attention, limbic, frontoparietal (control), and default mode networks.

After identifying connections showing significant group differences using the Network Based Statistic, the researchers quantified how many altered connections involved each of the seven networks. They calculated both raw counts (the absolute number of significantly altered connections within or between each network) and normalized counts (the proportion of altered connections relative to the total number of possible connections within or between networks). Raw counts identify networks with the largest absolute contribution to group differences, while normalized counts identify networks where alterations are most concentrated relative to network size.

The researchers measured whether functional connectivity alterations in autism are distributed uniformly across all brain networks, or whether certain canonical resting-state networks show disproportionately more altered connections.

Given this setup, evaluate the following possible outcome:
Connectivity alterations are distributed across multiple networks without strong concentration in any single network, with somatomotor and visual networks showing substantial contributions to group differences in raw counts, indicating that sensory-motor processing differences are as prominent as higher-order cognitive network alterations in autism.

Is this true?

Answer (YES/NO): NO